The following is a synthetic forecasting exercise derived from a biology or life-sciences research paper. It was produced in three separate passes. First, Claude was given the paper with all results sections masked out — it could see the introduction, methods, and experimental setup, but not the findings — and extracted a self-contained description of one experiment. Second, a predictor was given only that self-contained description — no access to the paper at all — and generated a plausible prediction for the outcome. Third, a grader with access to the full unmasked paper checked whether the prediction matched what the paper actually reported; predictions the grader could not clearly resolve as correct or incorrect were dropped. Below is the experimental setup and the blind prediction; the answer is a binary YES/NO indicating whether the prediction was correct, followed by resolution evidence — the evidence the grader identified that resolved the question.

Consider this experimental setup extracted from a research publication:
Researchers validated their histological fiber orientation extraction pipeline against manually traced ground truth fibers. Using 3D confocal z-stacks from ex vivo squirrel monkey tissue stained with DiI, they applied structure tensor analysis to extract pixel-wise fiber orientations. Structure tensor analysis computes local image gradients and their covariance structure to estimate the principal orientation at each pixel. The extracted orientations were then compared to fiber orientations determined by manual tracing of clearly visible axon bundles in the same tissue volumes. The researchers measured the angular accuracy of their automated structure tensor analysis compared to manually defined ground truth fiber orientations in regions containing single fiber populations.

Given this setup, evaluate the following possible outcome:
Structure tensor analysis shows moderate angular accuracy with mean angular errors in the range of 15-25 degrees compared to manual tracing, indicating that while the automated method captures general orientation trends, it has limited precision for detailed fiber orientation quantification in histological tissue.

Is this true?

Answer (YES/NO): NO